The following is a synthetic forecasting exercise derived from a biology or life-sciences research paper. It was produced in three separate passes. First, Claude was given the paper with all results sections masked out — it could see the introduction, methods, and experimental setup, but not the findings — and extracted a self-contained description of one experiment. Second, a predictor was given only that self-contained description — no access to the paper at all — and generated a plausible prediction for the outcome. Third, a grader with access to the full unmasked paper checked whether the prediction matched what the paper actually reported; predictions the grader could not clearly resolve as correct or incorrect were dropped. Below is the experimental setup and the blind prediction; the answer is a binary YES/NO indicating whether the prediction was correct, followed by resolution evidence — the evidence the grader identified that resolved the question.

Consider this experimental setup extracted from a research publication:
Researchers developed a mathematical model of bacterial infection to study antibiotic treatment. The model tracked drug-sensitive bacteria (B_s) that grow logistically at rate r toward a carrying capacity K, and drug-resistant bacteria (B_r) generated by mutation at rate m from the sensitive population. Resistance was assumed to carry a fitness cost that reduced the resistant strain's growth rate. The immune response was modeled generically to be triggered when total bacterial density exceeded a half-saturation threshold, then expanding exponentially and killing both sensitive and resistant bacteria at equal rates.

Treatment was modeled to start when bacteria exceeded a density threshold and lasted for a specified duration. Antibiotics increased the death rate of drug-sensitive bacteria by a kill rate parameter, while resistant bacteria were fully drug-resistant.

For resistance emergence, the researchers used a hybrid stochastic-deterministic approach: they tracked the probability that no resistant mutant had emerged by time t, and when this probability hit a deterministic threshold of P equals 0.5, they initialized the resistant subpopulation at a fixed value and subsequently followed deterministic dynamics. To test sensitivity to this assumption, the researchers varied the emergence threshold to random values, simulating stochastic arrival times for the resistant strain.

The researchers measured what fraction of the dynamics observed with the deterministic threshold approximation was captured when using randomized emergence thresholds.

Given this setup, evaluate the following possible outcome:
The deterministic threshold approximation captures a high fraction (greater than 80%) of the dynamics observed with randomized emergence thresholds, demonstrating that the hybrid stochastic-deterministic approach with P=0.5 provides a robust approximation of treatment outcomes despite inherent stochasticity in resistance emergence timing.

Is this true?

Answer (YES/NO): NO